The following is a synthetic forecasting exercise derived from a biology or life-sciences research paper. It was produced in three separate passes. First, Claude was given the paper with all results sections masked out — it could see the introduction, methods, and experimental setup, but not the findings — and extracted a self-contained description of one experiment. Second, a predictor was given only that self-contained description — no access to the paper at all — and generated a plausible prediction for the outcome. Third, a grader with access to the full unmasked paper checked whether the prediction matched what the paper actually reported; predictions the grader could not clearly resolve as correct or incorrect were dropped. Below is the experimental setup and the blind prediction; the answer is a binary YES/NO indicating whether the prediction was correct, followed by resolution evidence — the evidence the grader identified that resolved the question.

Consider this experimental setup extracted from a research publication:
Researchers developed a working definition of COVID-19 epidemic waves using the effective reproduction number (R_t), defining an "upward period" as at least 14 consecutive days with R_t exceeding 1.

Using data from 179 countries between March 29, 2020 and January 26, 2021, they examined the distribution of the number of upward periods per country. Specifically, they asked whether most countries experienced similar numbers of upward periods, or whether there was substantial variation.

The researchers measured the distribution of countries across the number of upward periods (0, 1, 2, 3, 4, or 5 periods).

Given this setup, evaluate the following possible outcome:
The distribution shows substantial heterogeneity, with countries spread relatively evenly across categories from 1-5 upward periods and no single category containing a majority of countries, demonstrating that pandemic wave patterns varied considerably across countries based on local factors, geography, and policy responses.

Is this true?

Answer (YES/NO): NO